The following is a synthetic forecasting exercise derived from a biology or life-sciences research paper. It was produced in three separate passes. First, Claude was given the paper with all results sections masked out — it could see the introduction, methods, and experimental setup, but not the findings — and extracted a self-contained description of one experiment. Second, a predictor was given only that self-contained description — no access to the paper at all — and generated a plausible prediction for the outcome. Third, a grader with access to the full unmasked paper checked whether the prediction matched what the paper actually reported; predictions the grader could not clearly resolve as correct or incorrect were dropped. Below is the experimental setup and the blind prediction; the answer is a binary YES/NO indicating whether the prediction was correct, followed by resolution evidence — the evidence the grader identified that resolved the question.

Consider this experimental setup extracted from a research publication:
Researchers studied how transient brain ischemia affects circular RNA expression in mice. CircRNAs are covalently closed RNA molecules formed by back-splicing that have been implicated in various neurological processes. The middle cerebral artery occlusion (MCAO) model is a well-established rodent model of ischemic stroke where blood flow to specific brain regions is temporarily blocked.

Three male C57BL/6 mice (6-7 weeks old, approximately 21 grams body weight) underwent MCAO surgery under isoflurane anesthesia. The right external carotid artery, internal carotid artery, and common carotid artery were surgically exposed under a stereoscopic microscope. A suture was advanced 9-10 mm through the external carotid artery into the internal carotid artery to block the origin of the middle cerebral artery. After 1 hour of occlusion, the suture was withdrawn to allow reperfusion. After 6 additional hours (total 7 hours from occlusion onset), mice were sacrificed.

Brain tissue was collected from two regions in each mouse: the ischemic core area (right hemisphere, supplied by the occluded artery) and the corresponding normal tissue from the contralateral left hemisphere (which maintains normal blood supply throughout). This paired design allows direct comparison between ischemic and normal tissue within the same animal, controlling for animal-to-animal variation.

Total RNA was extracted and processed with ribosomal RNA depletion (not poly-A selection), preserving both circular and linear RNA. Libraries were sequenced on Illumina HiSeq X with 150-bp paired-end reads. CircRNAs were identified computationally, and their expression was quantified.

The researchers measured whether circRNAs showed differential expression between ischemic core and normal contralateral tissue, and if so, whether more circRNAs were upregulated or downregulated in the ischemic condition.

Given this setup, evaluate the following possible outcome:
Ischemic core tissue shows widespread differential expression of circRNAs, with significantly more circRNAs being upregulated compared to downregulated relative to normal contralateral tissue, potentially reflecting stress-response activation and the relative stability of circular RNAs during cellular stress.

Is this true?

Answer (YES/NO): NO